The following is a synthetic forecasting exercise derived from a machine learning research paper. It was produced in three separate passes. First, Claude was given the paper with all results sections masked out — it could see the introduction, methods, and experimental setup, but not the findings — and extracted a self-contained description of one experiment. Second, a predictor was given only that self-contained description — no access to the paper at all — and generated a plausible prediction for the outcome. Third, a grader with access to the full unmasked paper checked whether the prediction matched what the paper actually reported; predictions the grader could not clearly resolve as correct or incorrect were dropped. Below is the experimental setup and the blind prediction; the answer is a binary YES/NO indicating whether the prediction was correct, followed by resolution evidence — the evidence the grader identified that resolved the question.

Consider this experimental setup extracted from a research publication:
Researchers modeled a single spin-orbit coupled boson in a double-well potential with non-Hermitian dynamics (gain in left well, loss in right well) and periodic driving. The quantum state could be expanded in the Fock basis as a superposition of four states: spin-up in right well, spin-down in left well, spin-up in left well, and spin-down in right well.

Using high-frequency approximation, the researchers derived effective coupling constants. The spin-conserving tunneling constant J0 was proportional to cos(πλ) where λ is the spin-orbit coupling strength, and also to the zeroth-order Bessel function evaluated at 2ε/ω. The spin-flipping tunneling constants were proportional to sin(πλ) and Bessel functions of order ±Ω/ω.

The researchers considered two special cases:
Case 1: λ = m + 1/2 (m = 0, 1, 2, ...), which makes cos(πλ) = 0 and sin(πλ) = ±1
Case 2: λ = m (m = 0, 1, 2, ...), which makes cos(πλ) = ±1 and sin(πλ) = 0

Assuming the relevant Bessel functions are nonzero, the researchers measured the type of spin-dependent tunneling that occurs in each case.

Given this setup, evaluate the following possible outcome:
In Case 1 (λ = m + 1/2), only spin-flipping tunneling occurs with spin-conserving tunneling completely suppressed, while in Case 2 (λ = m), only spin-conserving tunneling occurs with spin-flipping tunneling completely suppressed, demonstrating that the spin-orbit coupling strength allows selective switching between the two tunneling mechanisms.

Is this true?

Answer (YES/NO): YES